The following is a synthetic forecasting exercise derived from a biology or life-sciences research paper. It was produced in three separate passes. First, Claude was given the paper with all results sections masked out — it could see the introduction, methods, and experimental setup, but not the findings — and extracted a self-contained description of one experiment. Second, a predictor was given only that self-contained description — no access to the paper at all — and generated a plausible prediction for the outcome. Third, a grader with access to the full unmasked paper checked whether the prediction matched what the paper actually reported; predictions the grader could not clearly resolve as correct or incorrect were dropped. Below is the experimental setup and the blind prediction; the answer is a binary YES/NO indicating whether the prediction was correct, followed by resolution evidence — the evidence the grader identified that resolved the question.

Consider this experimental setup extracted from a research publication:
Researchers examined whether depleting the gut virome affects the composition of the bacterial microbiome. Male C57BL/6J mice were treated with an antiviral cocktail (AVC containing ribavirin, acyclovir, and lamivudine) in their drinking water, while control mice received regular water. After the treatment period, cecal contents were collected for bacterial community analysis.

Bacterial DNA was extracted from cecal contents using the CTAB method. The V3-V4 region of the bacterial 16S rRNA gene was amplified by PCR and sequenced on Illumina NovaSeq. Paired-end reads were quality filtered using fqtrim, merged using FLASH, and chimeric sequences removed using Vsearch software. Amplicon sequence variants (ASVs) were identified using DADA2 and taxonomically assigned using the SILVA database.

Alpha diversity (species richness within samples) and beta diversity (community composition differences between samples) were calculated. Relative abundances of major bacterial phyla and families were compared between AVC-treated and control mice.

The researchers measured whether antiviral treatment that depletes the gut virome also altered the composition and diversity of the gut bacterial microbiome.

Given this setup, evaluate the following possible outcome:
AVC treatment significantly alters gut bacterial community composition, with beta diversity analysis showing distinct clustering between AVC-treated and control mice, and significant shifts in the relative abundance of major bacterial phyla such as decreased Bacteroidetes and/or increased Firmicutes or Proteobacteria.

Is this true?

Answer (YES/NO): NO